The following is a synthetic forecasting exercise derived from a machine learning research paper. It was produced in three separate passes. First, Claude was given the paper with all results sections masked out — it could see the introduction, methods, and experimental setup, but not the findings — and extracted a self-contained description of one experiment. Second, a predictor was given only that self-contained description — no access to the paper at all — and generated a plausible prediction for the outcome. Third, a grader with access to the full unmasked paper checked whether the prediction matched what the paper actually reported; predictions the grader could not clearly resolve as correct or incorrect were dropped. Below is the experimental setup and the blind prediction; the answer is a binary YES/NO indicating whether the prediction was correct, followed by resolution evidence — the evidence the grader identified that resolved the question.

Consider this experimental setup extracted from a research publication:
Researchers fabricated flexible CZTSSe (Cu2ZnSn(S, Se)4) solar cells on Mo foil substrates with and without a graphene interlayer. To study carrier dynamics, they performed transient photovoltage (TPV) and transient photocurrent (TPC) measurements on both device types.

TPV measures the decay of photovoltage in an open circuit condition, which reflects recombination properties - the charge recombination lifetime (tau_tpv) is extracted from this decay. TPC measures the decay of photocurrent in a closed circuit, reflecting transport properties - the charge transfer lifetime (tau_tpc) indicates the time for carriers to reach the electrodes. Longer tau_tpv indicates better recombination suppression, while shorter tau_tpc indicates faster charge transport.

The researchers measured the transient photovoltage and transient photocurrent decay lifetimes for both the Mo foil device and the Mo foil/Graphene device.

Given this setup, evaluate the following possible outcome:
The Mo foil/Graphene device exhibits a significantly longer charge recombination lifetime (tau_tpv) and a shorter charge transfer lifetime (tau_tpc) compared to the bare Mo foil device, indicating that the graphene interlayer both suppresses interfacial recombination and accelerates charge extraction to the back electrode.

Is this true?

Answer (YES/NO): YES